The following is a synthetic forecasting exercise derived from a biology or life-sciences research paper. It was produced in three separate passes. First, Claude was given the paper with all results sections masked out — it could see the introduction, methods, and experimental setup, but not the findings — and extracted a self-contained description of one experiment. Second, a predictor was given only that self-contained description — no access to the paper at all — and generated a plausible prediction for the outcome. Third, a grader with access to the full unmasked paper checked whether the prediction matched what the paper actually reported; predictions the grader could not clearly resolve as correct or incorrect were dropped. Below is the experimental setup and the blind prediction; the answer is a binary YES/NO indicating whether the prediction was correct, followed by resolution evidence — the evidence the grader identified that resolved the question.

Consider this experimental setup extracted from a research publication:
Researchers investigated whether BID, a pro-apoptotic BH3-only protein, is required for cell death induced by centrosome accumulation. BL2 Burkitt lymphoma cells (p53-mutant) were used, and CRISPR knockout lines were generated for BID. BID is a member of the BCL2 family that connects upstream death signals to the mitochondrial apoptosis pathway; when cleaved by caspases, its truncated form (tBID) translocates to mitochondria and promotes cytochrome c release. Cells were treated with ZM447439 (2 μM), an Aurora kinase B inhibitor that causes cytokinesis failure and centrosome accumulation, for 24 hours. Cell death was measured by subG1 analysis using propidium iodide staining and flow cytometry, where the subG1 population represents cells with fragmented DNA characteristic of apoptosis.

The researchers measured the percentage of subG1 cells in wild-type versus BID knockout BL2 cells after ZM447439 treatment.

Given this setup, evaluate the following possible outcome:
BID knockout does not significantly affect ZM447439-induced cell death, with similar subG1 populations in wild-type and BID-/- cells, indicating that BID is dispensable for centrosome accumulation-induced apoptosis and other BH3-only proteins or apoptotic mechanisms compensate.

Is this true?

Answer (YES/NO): NO